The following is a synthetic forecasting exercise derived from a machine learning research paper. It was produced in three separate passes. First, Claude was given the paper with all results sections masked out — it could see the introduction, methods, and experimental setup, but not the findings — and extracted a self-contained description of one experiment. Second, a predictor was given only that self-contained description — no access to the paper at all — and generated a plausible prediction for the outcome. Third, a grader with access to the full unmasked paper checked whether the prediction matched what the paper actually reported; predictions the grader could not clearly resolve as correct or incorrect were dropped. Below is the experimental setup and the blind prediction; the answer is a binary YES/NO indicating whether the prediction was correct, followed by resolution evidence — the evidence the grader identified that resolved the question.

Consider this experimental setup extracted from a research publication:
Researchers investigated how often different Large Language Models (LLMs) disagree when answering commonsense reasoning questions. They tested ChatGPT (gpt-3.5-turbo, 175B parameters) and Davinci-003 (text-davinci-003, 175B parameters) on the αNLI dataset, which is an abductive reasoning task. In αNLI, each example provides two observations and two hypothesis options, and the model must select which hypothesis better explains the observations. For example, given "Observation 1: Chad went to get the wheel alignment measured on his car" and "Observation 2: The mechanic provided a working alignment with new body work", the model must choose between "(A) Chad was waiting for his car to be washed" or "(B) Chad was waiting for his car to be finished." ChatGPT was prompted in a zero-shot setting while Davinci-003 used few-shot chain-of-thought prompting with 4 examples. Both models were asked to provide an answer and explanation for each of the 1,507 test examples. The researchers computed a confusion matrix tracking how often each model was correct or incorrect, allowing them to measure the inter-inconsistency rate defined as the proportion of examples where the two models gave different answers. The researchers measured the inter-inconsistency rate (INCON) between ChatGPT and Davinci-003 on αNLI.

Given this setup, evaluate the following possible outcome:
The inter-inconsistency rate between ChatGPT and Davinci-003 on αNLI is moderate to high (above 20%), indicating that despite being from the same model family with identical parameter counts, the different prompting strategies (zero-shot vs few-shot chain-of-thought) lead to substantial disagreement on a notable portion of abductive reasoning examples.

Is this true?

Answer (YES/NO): NO